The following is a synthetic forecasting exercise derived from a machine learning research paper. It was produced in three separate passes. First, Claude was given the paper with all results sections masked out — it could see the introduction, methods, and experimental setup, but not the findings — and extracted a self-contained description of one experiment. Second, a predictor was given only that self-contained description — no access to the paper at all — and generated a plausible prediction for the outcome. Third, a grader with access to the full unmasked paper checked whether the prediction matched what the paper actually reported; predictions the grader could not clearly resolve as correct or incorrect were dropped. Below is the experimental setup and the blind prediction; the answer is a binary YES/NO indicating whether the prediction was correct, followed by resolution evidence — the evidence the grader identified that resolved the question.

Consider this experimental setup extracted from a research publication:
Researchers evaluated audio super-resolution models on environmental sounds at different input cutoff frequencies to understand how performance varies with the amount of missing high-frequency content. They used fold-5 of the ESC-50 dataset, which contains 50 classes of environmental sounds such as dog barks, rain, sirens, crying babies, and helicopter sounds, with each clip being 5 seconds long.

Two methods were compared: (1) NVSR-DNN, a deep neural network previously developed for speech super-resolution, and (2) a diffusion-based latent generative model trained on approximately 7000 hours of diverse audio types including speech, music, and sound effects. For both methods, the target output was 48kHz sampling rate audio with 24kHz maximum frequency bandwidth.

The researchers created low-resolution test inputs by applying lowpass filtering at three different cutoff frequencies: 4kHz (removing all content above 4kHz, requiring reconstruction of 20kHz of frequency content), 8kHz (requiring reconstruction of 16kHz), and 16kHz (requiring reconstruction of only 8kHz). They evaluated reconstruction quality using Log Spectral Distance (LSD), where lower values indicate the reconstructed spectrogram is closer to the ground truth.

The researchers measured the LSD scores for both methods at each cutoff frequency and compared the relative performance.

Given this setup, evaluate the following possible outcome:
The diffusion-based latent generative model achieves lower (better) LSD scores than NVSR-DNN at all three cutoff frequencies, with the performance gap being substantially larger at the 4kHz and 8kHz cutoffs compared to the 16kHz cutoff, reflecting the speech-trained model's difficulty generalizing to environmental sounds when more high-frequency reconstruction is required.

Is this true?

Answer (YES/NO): NO